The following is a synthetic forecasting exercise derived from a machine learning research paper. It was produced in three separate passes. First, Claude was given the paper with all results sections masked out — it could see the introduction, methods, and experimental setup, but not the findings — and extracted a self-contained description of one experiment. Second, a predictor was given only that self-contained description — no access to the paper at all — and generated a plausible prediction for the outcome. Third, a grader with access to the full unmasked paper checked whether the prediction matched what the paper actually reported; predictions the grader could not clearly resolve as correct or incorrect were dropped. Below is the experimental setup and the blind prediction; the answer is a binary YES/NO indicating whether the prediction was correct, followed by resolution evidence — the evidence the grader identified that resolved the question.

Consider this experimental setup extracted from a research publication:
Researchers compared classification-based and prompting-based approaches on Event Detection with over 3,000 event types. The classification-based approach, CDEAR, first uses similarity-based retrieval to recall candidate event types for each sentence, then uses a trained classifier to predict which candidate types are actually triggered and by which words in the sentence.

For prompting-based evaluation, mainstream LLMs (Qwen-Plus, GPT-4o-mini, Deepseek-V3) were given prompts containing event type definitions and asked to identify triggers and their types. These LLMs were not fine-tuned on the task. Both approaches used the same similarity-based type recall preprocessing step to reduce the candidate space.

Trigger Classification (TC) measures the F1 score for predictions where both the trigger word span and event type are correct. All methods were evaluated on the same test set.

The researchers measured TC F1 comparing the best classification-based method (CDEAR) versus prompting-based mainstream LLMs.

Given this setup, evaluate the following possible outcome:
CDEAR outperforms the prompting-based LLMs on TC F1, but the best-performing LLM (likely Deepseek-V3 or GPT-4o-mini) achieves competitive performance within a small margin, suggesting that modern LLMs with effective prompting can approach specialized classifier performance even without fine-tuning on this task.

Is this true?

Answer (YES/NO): NO